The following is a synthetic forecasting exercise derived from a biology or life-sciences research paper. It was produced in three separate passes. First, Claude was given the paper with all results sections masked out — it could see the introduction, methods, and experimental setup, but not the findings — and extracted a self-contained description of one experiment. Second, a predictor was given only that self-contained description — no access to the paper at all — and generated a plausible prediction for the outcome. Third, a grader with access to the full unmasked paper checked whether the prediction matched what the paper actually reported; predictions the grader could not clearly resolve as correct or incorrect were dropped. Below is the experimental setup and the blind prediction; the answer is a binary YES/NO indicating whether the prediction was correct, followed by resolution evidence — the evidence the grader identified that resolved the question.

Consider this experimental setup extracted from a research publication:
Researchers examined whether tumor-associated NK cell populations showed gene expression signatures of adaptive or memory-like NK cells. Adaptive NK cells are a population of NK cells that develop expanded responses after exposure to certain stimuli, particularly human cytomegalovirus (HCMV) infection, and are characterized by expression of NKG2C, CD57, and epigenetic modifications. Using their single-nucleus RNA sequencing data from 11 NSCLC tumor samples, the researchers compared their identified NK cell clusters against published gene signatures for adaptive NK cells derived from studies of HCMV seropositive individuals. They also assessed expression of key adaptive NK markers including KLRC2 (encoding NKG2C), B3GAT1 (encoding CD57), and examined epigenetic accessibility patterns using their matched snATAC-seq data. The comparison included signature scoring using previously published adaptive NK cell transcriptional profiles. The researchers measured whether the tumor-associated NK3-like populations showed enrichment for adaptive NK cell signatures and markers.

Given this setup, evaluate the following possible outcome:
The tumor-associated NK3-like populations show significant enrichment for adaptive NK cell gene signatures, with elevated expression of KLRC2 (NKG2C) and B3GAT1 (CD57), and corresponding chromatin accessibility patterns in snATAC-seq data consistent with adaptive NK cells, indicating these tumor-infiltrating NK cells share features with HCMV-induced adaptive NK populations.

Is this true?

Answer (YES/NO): NO